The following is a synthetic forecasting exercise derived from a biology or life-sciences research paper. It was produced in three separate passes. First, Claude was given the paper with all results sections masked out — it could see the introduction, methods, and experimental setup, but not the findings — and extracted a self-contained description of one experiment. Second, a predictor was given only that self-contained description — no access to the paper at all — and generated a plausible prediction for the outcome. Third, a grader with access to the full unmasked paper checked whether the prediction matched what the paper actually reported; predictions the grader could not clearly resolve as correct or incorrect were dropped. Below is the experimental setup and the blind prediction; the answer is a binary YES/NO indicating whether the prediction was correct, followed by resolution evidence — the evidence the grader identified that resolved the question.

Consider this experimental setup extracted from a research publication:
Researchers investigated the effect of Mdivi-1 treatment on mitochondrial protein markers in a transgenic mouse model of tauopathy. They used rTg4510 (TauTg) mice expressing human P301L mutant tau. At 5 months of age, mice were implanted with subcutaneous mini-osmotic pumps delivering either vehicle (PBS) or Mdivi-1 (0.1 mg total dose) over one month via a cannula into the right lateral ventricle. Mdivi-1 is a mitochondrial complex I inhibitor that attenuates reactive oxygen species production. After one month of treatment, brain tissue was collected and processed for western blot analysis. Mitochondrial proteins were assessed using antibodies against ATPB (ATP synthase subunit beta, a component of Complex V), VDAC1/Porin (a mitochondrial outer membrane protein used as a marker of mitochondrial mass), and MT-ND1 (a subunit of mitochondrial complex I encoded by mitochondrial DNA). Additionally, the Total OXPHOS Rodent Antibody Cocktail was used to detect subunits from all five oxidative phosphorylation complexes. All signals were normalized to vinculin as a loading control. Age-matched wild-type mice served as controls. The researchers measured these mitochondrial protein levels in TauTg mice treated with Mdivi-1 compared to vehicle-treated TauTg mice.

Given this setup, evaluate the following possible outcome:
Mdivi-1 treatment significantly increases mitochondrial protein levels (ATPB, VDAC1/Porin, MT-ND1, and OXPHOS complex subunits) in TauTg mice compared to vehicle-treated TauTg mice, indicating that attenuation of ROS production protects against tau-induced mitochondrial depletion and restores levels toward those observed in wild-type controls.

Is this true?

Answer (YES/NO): NO